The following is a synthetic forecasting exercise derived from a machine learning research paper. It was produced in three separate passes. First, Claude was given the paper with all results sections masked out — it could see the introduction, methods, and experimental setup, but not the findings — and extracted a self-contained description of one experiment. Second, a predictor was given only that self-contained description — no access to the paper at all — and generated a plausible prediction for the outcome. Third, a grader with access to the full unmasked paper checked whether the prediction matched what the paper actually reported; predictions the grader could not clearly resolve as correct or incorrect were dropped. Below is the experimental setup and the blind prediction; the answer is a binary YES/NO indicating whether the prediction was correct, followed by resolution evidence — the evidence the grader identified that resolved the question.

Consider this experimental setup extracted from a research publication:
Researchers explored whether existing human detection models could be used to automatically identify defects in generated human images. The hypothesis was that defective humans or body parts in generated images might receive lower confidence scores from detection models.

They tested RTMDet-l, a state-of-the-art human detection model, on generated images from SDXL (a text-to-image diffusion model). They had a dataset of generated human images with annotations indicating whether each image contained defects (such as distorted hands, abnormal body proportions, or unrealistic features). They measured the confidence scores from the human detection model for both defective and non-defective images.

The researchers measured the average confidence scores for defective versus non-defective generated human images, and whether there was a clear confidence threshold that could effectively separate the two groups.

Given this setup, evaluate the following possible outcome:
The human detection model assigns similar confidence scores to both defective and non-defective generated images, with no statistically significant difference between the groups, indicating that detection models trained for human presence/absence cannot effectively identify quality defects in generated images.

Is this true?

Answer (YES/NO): NO